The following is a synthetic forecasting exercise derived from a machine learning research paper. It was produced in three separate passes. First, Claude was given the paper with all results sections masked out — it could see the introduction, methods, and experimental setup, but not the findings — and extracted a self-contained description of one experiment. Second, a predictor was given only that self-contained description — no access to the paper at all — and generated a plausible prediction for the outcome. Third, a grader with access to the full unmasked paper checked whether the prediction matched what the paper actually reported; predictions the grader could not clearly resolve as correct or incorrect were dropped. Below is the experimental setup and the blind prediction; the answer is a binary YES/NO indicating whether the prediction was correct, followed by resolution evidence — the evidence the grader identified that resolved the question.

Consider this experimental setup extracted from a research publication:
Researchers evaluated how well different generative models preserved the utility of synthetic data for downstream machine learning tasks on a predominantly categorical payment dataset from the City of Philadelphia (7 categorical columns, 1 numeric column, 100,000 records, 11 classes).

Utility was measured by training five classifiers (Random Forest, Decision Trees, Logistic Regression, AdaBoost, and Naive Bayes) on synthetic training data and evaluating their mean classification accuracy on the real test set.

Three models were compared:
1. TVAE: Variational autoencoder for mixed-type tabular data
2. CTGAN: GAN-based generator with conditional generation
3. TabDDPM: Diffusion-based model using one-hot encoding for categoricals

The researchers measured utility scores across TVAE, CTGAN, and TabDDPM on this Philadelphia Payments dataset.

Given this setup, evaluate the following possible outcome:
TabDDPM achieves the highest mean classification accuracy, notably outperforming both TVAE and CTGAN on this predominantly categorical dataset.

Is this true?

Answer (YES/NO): YES